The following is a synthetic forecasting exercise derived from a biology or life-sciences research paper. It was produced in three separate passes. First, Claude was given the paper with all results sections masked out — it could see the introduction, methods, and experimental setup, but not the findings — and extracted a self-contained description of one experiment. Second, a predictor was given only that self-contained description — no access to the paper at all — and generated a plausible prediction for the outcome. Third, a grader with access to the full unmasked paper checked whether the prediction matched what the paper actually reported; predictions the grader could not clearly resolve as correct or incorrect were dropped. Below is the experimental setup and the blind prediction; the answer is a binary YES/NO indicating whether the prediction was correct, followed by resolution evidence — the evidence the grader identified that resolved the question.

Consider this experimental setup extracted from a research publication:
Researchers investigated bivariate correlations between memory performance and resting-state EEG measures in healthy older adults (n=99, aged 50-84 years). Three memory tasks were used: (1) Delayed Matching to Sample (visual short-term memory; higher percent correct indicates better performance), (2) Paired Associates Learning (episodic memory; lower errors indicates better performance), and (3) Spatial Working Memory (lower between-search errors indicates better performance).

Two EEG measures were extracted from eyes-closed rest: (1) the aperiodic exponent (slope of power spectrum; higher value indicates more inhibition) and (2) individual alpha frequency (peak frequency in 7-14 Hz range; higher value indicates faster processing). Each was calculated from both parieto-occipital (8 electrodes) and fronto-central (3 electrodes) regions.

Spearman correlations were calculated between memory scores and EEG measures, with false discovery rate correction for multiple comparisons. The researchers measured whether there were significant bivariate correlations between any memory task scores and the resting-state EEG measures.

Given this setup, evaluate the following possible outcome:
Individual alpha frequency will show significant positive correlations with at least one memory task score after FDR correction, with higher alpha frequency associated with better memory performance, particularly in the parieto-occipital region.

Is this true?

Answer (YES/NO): NO